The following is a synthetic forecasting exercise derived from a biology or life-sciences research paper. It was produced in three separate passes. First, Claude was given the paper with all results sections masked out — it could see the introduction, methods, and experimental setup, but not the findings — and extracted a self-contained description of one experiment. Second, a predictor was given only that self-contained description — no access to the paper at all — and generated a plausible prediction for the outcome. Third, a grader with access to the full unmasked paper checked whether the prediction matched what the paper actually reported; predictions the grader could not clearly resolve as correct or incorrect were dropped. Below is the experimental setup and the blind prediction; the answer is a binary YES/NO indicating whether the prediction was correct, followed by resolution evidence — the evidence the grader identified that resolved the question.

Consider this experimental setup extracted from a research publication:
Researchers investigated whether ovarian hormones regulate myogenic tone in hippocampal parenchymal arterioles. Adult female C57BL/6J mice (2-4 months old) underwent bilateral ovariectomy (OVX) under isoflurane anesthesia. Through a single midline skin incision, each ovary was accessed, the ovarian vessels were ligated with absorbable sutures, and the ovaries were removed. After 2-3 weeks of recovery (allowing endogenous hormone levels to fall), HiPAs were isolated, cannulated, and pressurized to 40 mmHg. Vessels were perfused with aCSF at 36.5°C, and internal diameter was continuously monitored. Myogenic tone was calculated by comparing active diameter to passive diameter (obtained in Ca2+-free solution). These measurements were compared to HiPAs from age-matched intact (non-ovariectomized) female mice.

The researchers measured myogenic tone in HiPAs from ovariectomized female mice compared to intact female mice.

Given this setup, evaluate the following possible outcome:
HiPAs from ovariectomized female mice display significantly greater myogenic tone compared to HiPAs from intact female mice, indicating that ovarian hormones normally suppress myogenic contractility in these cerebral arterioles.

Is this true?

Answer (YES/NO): YES